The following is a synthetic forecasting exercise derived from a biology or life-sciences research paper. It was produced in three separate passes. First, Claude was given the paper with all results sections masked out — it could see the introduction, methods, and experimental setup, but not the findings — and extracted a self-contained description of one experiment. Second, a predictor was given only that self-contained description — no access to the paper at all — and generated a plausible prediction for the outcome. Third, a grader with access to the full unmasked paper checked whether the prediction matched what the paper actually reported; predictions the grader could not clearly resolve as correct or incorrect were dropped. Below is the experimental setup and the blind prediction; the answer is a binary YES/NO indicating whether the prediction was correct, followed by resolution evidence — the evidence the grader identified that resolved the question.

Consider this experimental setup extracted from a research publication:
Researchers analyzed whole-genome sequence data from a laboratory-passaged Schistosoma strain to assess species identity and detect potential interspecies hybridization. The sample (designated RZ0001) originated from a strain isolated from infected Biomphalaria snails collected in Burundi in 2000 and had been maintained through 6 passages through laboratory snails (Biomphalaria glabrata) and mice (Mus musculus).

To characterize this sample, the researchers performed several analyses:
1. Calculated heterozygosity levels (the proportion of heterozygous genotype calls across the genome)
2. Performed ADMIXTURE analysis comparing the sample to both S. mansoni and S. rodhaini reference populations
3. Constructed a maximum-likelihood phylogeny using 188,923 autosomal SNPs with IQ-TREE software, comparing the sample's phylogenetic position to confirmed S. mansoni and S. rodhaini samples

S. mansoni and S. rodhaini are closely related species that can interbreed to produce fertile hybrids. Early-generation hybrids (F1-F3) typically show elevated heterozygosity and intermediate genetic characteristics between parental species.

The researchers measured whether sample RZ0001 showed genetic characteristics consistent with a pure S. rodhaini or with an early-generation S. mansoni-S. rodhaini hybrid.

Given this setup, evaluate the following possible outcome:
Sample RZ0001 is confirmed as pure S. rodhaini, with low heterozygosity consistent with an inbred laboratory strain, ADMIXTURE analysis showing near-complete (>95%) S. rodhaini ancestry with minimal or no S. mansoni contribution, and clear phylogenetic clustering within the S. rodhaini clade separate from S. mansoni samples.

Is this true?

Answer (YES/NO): NO